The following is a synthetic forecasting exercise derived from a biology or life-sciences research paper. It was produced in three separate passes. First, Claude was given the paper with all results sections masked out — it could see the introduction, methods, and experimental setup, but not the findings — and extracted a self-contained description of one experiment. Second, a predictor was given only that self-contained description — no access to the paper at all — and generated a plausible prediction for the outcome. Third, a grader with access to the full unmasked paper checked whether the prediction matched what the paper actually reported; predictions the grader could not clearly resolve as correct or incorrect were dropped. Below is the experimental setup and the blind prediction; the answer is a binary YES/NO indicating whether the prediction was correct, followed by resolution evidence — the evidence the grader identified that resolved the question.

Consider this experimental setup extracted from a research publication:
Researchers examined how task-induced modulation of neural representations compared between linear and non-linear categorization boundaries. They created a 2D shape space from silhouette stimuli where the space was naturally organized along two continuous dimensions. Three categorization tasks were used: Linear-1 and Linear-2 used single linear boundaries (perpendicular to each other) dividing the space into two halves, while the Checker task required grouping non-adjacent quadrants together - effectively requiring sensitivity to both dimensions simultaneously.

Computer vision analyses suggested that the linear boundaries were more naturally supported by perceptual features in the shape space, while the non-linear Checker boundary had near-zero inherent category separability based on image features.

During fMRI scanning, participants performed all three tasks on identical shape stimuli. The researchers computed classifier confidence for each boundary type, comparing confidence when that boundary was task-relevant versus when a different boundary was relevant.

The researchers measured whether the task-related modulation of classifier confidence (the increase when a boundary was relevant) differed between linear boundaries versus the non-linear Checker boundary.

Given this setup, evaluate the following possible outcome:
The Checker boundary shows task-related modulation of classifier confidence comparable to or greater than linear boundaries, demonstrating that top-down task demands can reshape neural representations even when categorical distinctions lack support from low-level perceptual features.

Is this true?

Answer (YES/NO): NO